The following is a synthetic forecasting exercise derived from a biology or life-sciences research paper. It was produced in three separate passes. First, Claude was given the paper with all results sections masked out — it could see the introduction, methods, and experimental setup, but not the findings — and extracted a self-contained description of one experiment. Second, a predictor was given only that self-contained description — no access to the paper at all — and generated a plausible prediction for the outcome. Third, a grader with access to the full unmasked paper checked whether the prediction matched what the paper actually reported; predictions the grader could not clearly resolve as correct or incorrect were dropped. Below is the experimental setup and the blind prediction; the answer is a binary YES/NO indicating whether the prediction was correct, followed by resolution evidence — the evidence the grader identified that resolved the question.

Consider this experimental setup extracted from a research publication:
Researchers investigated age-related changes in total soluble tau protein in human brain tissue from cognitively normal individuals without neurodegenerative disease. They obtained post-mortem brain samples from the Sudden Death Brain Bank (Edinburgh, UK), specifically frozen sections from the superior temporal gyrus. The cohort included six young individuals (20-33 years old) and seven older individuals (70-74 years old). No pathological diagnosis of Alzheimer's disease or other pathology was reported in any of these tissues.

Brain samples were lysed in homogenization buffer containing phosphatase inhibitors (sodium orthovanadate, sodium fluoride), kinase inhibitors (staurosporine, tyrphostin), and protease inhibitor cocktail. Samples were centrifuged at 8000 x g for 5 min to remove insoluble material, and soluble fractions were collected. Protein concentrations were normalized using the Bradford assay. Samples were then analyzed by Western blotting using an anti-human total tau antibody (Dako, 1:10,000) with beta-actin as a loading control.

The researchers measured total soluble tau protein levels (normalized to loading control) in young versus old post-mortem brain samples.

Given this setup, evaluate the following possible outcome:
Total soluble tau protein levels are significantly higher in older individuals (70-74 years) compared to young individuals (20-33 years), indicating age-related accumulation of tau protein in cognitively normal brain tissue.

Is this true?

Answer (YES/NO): NO